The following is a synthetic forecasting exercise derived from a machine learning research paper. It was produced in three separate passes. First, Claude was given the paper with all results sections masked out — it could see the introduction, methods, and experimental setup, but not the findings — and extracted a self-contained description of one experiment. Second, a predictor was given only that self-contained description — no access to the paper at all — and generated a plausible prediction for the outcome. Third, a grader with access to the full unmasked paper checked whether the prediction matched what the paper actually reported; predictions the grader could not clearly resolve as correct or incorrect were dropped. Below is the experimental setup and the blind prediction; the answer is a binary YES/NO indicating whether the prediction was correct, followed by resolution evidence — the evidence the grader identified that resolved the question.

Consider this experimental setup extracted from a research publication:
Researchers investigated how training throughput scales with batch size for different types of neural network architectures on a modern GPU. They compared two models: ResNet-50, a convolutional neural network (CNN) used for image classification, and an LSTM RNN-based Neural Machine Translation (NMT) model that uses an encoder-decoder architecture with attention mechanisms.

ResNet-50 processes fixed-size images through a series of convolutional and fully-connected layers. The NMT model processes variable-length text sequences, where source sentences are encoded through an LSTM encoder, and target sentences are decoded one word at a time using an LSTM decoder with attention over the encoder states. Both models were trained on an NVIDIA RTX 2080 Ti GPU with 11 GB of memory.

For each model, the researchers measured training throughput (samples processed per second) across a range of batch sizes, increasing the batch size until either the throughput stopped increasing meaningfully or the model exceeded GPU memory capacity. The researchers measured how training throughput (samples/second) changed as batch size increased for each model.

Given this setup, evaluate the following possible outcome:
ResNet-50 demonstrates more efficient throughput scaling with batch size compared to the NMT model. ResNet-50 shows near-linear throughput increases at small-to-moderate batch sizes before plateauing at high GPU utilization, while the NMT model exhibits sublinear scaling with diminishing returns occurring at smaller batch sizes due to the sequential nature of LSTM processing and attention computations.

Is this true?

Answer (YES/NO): NO